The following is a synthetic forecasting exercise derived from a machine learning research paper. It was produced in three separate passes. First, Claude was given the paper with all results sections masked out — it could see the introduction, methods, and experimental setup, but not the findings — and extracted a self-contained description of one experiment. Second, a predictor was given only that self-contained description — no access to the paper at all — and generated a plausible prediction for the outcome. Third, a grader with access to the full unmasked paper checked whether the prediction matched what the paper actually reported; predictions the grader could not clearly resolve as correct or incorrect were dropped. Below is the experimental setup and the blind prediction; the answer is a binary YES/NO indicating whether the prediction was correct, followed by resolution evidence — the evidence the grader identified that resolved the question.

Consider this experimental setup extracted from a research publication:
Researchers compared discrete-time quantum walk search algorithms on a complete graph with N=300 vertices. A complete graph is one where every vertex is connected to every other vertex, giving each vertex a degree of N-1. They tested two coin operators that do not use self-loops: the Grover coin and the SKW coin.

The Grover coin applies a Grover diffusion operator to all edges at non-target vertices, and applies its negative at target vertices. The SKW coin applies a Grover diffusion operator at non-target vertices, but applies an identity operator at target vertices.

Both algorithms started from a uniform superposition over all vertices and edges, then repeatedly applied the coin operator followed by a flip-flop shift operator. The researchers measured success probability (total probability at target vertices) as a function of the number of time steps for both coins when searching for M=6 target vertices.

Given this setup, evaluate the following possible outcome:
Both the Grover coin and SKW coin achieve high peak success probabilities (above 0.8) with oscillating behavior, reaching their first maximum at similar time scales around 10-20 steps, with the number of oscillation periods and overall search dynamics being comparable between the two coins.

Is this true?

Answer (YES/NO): NO